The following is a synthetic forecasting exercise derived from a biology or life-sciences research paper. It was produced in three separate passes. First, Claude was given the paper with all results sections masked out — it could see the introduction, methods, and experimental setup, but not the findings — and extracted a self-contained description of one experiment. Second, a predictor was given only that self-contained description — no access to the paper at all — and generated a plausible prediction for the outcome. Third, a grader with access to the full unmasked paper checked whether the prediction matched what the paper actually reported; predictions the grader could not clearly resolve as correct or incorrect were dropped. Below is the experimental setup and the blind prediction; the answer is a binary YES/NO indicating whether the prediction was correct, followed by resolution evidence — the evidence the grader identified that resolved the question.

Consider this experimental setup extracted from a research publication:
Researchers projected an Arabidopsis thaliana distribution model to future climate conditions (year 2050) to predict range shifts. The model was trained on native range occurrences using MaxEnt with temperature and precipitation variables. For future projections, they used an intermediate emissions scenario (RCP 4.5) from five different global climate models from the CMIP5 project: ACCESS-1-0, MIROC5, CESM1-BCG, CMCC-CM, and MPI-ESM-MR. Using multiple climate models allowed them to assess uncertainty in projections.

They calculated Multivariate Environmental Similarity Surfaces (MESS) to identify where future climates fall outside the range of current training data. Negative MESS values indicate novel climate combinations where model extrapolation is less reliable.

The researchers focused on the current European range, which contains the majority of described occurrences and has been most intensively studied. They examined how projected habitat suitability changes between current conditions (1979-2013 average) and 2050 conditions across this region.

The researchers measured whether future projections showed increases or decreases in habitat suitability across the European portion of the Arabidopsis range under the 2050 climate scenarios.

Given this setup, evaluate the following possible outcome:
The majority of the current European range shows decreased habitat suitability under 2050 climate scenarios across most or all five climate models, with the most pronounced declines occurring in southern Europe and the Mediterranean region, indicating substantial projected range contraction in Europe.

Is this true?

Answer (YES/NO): NO